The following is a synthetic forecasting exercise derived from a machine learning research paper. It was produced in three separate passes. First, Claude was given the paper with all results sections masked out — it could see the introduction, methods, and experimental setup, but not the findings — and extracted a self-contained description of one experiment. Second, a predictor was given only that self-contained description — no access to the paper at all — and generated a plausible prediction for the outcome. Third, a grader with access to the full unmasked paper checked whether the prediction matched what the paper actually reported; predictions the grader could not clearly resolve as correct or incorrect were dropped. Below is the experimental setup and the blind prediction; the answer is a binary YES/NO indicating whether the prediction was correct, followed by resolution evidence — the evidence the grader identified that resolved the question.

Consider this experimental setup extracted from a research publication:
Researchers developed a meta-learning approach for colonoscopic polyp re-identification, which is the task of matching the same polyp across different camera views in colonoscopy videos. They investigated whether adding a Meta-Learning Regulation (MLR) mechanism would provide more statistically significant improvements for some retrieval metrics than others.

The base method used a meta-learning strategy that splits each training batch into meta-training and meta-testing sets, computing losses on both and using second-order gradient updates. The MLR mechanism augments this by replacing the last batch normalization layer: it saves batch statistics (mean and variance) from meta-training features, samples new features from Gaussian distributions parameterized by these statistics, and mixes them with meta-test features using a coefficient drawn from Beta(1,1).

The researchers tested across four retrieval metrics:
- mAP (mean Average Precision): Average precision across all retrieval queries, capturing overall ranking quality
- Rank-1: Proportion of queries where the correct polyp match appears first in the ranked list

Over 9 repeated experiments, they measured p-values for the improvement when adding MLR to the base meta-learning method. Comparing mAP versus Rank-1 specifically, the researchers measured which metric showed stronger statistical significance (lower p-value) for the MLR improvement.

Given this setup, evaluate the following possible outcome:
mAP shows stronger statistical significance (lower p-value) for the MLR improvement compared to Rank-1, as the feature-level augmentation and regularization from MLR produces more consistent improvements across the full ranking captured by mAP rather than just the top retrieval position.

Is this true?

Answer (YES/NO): YES